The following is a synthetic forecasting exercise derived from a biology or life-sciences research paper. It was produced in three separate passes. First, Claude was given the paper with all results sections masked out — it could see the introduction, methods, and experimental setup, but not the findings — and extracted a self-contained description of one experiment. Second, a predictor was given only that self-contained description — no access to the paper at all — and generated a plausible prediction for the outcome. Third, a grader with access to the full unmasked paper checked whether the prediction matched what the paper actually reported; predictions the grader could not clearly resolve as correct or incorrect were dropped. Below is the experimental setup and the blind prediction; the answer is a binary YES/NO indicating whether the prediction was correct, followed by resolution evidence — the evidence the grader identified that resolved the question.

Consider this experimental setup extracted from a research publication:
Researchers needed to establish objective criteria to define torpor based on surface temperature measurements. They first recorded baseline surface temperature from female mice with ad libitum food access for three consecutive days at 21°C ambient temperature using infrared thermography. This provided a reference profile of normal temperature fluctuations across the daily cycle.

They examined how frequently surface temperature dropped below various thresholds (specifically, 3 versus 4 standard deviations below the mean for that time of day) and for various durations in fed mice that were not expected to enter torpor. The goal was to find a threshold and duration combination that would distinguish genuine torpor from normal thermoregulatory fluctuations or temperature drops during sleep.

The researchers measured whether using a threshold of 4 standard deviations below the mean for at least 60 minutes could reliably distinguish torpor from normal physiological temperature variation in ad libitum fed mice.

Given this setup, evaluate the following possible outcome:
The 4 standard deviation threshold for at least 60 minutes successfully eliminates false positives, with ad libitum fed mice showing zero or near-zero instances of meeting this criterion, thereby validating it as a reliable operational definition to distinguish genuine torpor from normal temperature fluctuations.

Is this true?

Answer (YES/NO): YES